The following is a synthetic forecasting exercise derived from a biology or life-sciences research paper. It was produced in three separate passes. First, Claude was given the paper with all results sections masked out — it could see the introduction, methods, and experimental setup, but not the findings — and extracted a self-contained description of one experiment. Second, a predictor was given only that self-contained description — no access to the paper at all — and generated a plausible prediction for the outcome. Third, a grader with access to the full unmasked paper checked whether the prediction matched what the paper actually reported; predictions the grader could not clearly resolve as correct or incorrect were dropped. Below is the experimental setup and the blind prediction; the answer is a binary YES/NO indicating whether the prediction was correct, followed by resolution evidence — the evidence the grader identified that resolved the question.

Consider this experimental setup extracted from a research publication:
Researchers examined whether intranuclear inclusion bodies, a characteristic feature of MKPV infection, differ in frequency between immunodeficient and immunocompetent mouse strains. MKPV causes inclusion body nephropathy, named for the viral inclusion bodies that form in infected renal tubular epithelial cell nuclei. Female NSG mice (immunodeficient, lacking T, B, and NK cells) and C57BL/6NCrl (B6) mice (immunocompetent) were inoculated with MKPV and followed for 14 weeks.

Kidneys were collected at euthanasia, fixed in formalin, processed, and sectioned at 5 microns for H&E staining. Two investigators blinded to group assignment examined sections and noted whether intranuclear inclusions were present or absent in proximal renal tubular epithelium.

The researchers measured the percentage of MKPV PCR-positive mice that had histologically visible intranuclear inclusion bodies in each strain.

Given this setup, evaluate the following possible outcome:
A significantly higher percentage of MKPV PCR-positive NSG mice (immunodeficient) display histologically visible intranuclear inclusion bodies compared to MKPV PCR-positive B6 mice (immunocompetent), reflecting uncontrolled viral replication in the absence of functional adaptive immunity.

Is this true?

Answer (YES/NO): YES